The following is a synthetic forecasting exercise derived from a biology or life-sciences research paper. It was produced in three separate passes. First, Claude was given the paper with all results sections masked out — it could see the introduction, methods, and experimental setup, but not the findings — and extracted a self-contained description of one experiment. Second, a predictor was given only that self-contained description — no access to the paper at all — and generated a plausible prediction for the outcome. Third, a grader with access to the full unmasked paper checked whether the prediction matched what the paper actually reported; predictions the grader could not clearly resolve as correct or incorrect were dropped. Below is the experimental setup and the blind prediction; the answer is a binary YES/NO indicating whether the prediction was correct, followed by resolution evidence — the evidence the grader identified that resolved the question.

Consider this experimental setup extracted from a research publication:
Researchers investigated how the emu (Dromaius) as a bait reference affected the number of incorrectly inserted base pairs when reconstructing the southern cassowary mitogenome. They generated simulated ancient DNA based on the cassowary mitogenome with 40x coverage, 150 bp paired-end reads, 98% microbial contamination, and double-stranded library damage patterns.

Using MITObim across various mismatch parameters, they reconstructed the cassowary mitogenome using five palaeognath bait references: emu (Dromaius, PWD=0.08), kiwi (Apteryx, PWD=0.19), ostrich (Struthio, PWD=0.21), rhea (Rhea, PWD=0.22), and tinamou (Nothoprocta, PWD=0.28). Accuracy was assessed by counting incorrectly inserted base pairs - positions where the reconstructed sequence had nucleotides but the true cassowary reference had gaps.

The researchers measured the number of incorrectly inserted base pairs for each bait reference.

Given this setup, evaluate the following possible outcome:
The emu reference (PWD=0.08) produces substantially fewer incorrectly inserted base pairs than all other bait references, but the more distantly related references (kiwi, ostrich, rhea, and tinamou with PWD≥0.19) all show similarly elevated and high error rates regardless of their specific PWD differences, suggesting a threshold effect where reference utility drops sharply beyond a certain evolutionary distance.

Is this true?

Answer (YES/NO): NO